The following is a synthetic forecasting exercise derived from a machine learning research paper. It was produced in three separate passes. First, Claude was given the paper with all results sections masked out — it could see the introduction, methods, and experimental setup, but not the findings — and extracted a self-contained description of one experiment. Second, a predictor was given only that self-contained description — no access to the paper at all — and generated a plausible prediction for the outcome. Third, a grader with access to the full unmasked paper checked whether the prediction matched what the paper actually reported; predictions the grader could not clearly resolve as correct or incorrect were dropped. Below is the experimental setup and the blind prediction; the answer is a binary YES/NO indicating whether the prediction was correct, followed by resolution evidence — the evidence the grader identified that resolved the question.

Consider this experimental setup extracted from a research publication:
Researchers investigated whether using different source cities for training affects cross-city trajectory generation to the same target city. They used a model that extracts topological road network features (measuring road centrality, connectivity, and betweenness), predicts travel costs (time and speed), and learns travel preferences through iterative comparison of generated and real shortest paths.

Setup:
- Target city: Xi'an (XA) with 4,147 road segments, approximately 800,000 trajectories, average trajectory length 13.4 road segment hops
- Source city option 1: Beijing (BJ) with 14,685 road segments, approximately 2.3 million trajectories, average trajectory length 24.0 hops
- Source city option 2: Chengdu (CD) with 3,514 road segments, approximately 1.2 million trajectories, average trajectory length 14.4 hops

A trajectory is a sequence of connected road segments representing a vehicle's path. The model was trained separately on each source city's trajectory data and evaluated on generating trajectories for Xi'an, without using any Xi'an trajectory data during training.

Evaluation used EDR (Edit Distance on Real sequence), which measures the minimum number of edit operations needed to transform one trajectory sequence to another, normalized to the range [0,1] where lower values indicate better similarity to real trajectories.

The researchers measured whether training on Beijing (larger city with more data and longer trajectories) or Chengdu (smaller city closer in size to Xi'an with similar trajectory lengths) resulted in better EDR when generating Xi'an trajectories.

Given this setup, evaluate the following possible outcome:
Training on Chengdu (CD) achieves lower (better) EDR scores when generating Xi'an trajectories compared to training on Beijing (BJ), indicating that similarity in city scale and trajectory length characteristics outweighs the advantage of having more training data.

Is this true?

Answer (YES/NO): NO